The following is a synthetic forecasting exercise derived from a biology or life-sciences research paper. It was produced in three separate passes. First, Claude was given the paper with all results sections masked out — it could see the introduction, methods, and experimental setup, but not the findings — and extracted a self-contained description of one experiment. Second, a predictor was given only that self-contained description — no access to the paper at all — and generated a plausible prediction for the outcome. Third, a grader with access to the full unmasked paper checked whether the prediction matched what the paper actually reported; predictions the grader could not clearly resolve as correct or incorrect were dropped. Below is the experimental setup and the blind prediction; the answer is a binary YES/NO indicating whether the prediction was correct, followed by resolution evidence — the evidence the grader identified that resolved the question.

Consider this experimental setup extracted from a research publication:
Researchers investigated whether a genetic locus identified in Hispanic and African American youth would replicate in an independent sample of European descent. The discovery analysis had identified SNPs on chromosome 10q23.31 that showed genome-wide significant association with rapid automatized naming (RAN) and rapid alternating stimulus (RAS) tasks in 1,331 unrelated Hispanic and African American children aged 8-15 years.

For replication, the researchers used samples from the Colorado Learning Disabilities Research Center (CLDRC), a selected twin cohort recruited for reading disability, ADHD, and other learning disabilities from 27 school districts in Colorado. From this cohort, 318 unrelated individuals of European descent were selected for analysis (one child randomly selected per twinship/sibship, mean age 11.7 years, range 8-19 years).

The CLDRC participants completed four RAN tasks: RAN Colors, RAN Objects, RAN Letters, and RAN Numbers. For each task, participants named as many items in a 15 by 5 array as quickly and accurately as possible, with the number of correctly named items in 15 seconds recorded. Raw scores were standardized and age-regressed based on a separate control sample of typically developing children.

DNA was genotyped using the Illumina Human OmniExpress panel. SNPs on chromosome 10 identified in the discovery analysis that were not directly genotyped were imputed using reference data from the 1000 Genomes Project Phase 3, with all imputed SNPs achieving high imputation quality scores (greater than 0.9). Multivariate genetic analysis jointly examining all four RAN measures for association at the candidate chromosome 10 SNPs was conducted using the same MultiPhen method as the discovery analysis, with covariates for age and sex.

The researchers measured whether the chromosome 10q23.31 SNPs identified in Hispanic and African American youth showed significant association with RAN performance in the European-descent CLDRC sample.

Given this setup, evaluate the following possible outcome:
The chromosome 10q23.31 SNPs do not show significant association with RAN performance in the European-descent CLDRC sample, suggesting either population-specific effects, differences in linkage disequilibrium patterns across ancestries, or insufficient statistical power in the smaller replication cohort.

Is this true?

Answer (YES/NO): NO